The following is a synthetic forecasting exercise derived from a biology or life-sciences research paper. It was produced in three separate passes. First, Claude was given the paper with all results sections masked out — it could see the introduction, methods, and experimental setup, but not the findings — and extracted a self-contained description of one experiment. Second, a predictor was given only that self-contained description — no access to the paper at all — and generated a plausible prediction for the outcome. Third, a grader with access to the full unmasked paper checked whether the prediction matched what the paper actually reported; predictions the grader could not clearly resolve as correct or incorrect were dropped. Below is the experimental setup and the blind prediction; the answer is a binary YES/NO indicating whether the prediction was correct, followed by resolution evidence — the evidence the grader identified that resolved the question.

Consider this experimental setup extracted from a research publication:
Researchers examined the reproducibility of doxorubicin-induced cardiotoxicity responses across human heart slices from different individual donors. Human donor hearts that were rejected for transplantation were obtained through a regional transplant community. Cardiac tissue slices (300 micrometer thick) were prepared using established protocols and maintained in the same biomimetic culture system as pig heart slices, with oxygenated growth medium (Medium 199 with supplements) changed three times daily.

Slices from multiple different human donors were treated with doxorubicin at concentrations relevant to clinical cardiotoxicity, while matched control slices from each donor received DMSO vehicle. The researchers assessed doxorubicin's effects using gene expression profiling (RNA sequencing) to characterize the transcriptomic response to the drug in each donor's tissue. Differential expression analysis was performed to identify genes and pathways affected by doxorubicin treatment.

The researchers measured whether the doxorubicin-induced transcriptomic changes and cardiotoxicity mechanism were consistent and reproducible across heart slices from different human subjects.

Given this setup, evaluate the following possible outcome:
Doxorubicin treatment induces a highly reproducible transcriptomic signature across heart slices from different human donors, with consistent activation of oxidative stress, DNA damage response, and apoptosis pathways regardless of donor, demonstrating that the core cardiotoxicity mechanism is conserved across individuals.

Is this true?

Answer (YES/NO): NO